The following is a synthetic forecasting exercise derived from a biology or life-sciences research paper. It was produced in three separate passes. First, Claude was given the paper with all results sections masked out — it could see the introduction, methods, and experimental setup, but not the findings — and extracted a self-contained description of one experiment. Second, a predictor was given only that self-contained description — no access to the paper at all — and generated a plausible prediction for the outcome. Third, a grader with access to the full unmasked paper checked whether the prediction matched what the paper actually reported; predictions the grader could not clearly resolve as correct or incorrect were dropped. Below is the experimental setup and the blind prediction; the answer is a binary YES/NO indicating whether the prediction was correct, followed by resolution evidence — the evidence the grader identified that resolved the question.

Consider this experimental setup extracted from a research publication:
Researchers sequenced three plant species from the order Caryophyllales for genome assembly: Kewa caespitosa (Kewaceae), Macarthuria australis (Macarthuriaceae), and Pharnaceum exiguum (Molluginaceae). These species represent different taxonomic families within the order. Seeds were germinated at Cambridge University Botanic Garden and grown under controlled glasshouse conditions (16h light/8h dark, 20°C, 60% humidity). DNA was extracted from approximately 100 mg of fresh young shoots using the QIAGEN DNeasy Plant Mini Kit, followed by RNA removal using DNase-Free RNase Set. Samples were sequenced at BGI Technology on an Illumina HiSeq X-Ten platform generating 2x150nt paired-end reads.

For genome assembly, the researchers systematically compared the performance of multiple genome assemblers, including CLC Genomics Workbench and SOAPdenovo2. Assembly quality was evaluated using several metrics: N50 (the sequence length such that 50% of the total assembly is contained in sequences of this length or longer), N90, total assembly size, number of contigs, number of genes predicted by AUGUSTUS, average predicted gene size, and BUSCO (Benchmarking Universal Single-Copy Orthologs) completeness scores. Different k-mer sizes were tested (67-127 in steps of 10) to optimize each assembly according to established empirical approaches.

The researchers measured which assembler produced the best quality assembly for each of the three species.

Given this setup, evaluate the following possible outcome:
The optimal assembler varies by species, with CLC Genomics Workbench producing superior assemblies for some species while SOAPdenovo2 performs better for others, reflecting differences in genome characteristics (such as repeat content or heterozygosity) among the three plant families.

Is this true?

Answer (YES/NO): YES